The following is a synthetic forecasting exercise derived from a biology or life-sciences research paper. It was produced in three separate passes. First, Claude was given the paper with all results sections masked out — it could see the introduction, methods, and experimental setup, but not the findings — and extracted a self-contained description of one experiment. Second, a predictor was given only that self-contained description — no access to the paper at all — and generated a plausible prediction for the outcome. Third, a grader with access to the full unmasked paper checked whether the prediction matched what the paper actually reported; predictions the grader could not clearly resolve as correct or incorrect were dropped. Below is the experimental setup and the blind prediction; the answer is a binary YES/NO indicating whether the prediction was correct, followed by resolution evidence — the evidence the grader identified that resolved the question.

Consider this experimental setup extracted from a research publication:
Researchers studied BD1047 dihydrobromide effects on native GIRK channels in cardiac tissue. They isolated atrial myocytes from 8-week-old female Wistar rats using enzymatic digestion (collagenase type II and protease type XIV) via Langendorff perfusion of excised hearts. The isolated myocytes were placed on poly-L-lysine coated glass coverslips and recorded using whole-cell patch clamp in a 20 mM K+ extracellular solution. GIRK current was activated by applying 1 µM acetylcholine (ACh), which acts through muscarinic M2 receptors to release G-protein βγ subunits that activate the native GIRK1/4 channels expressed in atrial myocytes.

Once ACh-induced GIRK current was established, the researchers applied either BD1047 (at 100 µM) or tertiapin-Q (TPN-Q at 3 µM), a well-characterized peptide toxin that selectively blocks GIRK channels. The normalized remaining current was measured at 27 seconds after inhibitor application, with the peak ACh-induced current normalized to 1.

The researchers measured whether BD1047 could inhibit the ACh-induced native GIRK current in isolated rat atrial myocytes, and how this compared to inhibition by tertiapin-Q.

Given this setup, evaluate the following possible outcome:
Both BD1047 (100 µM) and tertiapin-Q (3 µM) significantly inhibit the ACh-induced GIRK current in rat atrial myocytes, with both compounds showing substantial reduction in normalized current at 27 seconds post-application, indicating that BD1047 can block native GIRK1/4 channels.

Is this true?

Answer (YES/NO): YES